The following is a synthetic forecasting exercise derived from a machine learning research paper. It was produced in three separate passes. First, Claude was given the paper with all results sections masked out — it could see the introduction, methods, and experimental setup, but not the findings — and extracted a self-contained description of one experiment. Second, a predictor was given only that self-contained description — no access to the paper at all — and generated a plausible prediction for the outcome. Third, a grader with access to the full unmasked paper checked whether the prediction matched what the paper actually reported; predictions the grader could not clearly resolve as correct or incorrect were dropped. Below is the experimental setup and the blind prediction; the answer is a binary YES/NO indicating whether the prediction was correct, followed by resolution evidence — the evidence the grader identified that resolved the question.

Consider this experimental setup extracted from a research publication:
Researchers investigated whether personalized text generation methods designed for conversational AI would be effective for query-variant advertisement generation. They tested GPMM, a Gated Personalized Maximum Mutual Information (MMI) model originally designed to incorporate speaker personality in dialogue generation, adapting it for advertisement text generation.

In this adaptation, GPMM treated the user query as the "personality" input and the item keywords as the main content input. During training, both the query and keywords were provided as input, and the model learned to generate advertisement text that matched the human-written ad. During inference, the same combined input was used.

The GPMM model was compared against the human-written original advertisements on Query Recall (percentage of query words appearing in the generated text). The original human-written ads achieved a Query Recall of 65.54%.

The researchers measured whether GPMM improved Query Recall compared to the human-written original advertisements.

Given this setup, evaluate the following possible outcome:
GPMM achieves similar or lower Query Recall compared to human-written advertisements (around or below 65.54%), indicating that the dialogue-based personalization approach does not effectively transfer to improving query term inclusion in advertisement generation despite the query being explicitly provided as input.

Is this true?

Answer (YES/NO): YES